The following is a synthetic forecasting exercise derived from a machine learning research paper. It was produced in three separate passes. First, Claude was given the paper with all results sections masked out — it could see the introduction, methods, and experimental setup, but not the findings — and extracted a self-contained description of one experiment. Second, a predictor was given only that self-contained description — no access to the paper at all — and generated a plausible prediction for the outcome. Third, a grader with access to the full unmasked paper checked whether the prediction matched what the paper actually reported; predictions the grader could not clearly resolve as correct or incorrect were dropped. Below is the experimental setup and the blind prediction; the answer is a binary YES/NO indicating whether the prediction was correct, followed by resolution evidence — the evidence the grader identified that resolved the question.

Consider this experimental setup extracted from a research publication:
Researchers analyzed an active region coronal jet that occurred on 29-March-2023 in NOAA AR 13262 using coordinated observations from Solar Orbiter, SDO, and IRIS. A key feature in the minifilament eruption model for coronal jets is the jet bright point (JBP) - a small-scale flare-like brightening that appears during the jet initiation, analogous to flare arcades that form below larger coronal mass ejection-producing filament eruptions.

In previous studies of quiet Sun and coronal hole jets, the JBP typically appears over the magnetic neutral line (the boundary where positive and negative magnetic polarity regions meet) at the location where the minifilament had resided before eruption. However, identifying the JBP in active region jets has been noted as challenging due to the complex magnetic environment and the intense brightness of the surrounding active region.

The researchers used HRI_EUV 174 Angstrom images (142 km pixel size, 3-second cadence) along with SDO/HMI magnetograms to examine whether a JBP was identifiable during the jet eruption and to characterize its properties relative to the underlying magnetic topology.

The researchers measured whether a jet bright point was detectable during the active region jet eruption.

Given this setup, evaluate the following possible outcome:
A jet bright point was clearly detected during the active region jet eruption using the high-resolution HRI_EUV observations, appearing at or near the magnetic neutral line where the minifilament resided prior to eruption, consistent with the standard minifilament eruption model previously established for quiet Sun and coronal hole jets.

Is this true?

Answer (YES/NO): YES